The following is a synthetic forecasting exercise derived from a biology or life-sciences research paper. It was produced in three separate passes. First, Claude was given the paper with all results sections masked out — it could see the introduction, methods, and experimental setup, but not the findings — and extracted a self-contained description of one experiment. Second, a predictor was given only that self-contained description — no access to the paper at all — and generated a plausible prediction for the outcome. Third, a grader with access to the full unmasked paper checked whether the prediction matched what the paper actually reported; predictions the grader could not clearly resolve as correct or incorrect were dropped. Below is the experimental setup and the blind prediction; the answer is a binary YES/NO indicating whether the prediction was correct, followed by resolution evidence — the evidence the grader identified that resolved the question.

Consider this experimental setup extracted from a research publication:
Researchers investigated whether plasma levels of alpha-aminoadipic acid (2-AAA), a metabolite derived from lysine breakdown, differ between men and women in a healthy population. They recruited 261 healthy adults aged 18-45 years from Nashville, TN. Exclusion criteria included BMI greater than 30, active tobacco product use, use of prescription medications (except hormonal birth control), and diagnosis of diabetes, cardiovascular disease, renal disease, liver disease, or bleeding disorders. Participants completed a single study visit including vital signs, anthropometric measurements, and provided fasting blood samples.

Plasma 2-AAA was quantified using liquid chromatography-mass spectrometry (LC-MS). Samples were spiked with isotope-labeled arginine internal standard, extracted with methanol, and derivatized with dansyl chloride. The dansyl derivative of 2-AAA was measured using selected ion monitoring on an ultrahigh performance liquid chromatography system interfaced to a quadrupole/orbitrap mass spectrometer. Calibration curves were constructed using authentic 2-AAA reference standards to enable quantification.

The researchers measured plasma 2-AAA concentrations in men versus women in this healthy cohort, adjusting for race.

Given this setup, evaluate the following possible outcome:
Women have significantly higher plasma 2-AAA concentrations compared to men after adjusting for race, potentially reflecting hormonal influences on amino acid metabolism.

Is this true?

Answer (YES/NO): NO